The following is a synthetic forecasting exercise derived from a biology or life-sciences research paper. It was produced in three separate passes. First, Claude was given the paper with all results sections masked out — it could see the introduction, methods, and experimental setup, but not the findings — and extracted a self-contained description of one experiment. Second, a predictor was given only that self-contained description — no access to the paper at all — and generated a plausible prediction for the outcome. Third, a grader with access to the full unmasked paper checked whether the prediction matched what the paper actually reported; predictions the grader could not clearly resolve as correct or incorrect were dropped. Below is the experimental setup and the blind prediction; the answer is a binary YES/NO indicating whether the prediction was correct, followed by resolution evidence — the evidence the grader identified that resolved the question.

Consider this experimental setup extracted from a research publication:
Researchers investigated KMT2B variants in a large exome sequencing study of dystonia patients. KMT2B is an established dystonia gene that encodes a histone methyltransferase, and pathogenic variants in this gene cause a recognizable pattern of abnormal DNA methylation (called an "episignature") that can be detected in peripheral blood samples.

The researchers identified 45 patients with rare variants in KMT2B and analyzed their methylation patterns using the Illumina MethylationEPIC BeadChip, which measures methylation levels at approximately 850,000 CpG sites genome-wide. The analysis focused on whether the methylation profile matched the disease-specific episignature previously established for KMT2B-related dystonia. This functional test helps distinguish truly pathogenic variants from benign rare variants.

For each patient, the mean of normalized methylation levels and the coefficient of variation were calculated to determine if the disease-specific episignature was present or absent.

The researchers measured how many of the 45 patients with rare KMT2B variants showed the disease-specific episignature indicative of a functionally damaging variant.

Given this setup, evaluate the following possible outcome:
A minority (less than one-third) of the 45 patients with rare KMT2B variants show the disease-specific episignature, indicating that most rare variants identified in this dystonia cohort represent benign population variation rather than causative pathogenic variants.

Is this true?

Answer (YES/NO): YES